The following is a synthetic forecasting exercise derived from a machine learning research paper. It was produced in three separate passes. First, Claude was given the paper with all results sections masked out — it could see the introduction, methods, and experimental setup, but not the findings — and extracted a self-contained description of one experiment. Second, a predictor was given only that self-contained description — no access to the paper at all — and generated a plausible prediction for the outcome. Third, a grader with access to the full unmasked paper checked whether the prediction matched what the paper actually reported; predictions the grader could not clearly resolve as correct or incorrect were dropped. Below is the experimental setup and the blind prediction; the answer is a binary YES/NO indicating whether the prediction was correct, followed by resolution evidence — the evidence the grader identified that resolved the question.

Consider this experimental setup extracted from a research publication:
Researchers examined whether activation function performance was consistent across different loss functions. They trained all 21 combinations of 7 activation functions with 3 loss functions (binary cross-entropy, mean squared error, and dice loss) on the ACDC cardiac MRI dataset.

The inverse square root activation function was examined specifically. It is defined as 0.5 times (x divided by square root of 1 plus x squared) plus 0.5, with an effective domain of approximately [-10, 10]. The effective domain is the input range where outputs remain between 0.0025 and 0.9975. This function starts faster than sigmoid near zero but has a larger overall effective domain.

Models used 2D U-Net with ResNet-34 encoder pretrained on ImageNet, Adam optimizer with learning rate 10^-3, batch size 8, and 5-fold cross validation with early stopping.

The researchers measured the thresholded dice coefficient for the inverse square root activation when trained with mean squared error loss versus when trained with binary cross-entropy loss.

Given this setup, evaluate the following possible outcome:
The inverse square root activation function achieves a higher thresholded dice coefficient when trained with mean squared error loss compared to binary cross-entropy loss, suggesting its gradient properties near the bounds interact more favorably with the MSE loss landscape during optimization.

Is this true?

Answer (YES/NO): YES